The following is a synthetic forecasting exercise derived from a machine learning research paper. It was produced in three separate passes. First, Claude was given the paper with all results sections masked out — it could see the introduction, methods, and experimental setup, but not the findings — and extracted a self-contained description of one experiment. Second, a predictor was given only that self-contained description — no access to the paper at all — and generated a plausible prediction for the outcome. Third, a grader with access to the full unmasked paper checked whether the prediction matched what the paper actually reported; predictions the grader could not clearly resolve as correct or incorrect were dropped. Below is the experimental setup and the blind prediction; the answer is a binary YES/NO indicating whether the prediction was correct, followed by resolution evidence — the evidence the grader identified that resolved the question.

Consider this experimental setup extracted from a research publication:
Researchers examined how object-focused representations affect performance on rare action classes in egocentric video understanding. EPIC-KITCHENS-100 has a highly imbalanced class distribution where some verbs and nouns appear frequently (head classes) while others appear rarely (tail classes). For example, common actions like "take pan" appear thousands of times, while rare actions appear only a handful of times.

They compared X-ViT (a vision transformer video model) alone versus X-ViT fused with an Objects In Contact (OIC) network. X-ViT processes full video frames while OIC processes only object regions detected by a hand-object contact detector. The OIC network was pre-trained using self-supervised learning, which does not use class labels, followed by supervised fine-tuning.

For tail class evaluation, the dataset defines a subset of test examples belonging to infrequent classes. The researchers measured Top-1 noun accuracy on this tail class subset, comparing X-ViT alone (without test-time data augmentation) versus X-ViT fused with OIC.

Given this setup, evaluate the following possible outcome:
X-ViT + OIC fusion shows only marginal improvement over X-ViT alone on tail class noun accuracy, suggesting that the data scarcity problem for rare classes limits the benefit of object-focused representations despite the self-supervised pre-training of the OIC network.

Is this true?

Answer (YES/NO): NO